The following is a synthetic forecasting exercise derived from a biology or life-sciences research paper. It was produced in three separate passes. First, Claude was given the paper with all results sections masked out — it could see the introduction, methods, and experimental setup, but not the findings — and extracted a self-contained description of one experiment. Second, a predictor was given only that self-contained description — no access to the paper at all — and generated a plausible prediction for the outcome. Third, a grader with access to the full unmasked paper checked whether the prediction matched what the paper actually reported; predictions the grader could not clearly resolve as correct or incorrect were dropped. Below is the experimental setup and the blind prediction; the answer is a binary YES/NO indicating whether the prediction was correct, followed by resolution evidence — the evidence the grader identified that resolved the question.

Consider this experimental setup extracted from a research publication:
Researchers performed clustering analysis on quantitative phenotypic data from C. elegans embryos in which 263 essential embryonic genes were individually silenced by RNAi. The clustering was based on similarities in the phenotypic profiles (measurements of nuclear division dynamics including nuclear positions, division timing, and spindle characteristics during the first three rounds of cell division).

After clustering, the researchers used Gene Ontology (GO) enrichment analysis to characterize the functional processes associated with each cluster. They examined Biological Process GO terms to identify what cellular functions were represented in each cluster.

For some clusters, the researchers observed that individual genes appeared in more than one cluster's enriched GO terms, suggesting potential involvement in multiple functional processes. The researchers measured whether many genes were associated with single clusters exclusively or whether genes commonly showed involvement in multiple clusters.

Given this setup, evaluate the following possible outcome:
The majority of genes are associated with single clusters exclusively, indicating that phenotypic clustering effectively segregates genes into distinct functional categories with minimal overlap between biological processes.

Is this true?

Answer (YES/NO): NO